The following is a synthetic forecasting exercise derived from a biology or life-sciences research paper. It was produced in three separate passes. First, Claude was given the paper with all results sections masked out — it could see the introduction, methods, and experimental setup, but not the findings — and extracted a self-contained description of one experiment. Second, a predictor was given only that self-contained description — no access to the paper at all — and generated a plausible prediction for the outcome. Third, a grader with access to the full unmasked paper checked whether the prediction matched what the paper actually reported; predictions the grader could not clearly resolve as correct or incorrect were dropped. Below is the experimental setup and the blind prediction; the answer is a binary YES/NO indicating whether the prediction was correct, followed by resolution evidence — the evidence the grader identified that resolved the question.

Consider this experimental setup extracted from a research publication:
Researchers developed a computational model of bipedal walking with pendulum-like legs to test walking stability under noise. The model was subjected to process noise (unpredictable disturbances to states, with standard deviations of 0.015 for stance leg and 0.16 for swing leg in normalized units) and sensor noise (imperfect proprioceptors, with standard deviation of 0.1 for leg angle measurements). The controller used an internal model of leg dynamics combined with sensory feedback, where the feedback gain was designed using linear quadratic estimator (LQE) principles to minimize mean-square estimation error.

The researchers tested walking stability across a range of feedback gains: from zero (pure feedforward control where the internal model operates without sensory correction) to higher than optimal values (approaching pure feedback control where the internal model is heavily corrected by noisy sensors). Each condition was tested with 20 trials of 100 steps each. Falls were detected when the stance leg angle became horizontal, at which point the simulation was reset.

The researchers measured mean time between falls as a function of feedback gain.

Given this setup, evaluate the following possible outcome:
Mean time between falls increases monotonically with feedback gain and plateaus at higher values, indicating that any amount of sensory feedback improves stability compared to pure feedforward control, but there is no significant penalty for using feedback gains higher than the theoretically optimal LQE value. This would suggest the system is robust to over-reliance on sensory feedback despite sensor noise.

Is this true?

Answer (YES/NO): NO